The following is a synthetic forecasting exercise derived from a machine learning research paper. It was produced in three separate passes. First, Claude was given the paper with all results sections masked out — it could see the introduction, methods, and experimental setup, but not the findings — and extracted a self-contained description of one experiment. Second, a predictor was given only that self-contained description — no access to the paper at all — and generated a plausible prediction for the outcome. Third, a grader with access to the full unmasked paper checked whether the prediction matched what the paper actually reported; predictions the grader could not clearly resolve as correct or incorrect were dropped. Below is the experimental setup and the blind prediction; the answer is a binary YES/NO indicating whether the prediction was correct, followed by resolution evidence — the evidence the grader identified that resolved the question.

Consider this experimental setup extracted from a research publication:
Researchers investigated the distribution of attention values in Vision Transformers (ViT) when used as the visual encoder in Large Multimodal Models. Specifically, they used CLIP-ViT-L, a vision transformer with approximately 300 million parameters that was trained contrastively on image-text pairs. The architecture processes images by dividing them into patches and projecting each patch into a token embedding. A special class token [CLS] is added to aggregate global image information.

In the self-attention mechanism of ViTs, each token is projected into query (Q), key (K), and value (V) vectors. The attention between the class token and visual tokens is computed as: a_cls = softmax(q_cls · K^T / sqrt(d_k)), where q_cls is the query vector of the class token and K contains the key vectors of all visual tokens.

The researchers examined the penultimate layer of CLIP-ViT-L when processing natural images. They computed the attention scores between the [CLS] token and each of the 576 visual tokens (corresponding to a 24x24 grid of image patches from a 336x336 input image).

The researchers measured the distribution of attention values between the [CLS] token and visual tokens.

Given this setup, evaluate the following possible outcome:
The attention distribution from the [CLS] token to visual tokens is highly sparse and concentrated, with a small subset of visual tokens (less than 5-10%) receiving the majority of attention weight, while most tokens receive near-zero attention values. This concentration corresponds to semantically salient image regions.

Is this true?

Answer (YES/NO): YES